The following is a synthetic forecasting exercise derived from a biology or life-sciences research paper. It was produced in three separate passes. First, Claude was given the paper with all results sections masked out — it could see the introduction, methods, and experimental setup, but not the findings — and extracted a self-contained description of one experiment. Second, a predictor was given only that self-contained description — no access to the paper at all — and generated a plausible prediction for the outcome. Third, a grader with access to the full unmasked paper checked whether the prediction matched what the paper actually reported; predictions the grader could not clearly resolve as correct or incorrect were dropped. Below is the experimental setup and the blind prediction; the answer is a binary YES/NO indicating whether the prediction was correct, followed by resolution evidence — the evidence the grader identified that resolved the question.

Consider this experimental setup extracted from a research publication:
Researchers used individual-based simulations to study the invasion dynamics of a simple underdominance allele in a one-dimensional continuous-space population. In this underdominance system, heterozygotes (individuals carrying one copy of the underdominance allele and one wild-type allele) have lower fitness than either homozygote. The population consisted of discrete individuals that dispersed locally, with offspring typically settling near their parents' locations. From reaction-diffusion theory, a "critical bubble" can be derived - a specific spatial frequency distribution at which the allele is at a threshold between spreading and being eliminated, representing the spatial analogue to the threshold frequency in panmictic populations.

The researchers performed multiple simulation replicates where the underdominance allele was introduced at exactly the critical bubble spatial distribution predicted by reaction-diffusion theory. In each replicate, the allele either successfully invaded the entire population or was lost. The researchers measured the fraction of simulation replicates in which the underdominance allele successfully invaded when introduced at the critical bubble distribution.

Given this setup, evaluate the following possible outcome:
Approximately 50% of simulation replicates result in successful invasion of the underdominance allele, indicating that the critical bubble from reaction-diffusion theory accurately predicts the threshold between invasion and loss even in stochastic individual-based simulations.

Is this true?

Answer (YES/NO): YES